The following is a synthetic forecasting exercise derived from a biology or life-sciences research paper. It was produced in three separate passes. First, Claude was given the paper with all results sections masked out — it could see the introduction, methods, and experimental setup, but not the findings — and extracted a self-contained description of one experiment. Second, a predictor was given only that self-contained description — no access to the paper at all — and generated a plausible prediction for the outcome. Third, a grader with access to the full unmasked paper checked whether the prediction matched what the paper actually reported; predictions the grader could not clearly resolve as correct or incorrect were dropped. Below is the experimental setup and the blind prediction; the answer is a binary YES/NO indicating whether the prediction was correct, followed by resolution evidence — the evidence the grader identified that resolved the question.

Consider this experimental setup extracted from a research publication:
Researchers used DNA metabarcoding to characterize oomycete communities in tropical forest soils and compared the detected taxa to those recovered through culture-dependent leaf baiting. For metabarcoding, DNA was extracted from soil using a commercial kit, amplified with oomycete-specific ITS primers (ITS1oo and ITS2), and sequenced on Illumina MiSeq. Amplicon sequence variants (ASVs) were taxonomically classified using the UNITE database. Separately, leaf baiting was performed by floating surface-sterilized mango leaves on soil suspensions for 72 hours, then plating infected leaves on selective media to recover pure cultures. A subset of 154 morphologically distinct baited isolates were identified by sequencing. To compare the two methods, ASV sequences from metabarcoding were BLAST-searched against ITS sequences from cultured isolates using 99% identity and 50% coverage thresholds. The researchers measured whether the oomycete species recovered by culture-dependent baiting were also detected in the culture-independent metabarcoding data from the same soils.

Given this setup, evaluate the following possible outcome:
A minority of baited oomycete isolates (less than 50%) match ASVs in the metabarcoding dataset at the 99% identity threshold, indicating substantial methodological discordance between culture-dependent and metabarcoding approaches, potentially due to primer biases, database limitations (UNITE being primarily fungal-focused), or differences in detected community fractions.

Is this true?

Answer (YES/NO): NO